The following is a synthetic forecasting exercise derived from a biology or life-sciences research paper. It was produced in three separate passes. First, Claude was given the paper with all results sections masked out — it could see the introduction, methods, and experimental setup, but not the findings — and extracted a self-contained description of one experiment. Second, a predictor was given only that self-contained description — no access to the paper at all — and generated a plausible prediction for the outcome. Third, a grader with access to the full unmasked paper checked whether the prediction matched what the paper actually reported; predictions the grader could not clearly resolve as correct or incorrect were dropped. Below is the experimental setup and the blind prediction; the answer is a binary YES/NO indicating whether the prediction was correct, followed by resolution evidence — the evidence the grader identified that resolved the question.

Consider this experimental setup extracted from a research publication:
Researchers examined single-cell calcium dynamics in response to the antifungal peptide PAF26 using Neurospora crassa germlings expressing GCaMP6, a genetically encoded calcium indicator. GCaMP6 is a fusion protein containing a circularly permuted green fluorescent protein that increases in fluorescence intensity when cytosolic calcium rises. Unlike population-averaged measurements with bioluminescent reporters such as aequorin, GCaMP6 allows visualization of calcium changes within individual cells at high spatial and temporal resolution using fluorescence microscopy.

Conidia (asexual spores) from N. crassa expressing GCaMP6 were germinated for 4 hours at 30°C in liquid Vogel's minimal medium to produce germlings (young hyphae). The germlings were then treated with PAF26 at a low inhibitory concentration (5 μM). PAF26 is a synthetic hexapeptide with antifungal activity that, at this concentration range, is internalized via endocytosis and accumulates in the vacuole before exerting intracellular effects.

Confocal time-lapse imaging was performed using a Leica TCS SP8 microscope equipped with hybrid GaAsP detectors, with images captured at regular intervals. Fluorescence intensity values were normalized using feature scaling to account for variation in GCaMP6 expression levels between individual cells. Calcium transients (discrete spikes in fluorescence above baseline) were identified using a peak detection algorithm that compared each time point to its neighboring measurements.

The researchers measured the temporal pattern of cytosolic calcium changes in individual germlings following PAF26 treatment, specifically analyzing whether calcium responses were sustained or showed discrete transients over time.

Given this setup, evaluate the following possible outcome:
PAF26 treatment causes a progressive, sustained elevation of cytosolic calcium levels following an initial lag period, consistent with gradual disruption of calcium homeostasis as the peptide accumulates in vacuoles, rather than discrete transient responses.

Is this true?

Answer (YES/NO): NO